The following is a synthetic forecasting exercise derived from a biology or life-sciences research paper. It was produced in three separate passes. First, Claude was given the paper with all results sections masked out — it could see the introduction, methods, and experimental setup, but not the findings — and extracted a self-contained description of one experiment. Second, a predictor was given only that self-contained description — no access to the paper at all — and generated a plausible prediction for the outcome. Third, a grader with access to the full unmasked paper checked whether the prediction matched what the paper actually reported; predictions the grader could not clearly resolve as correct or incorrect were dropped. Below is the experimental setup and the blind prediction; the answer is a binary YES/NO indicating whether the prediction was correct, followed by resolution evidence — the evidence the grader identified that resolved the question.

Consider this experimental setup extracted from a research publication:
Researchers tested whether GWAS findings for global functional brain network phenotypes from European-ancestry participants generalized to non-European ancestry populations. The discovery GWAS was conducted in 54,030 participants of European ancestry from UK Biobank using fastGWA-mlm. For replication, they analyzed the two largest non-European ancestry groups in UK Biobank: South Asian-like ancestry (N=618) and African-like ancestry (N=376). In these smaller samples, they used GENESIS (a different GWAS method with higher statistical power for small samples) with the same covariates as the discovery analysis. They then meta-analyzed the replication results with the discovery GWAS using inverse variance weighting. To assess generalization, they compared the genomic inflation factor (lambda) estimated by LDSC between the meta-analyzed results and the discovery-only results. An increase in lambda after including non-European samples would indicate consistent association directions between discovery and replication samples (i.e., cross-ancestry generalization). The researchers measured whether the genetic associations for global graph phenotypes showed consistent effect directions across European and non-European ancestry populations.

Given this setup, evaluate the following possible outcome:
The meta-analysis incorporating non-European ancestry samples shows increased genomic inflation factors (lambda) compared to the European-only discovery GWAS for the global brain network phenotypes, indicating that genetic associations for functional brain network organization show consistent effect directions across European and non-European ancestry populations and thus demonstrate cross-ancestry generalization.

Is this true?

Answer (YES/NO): YES